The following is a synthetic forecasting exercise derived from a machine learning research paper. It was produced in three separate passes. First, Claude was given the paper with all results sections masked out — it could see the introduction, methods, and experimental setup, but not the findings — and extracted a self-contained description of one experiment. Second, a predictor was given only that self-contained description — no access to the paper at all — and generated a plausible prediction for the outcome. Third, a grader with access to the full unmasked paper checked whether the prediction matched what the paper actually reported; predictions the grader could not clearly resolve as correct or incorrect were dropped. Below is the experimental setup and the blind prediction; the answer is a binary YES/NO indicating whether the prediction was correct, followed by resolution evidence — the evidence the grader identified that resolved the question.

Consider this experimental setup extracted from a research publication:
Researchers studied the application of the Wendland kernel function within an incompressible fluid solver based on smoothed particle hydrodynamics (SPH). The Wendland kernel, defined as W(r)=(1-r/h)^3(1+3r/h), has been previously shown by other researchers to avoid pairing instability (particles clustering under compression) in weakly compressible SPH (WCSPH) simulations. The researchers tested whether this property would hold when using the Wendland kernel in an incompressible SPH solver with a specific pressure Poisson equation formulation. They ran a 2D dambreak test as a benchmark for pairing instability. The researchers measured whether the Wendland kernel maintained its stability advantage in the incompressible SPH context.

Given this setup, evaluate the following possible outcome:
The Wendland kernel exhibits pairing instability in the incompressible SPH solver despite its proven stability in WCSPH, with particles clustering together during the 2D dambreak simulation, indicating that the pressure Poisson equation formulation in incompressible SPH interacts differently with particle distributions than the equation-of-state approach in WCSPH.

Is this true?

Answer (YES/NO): YES